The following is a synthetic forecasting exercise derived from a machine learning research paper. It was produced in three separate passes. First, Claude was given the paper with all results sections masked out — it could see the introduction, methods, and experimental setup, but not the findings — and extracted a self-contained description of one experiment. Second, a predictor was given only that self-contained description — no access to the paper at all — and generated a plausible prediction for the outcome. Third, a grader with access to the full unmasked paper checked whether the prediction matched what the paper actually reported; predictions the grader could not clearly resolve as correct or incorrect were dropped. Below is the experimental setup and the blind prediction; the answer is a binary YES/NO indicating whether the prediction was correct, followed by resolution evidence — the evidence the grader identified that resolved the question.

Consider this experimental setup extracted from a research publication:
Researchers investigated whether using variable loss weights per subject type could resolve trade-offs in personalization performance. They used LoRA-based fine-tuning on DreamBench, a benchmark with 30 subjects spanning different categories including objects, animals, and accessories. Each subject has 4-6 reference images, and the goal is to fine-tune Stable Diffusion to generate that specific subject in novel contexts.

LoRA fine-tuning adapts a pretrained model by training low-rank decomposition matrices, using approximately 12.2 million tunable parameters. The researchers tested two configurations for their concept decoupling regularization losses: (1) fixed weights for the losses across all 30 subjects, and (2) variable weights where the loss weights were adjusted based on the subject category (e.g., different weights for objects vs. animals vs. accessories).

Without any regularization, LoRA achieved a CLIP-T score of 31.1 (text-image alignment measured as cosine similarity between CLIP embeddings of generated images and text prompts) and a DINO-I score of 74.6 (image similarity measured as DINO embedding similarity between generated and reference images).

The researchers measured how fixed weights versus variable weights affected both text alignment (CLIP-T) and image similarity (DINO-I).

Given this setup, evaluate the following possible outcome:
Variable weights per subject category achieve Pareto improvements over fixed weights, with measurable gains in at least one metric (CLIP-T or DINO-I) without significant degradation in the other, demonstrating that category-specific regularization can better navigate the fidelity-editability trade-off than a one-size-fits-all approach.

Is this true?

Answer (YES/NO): NO